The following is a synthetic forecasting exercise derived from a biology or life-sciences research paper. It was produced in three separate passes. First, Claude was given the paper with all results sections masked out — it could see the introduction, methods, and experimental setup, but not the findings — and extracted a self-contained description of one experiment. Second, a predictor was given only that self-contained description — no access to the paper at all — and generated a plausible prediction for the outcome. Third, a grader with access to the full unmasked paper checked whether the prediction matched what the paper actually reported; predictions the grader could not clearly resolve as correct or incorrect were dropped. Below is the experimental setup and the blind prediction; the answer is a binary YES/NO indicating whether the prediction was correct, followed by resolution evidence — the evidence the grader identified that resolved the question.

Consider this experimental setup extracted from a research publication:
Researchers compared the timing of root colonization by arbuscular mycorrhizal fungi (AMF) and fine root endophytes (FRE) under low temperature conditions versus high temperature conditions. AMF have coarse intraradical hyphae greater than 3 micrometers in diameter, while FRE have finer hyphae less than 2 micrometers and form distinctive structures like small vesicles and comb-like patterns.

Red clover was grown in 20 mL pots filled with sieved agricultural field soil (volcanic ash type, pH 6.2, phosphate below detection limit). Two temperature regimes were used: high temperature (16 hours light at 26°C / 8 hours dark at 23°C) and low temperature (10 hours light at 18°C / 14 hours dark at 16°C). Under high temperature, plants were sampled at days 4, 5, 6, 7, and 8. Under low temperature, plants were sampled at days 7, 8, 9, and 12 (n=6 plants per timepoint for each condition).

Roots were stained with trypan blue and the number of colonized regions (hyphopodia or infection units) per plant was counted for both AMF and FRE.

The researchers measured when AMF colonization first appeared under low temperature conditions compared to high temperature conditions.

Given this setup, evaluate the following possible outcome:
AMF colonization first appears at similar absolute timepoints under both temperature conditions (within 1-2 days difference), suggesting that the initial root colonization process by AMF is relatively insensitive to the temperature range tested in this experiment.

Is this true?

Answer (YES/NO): NO